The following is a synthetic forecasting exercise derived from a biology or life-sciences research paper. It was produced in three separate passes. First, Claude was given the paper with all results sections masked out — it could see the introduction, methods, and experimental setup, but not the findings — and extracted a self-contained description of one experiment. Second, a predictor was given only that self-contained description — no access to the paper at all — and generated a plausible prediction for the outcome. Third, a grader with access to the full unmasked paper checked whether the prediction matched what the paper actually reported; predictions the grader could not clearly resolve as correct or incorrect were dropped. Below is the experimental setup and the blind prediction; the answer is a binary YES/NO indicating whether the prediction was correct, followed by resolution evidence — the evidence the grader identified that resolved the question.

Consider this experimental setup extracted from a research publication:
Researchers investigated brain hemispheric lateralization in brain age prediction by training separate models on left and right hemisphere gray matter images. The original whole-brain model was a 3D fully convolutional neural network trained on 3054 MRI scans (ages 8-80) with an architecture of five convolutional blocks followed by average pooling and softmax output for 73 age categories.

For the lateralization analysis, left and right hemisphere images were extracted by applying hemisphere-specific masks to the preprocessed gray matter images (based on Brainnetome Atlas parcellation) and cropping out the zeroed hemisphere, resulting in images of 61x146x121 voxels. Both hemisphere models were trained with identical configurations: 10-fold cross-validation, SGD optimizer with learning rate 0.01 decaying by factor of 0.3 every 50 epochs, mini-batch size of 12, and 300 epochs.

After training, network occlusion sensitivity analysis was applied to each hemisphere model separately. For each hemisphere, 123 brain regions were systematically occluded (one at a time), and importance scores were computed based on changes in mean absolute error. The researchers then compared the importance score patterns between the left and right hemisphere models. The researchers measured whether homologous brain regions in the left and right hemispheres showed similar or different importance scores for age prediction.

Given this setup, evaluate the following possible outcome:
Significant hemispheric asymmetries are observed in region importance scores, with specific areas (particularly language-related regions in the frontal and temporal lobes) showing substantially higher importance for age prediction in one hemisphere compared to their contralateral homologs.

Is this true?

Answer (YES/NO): YES